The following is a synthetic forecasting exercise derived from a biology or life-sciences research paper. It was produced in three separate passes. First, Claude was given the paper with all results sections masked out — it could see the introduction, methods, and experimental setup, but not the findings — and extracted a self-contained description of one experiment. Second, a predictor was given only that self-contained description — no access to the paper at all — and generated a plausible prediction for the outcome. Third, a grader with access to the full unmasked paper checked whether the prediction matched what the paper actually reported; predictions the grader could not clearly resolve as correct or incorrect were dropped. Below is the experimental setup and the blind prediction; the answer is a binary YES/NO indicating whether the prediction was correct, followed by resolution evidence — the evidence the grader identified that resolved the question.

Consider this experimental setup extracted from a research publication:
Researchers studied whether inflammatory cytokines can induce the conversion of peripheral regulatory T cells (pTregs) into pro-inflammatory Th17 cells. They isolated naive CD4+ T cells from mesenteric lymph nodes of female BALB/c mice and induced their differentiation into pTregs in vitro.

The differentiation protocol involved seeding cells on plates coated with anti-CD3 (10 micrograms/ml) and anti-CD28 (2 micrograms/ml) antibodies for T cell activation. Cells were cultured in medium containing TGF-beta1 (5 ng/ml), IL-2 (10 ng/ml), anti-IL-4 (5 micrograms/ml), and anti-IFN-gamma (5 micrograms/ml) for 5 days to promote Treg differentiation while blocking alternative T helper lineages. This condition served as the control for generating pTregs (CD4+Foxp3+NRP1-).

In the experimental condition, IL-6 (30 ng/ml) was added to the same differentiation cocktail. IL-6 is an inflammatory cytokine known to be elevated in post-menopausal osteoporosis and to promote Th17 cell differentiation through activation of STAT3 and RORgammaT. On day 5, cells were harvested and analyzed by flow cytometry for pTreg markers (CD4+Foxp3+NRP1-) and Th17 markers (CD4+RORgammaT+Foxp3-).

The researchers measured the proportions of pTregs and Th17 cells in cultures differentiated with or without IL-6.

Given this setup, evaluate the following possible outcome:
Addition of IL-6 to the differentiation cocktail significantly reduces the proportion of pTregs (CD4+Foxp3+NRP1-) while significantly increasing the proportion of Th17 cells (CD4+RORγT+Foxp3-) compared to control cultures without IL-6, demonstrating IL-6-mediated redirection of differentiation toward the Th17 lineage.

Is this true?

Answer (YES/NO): YES